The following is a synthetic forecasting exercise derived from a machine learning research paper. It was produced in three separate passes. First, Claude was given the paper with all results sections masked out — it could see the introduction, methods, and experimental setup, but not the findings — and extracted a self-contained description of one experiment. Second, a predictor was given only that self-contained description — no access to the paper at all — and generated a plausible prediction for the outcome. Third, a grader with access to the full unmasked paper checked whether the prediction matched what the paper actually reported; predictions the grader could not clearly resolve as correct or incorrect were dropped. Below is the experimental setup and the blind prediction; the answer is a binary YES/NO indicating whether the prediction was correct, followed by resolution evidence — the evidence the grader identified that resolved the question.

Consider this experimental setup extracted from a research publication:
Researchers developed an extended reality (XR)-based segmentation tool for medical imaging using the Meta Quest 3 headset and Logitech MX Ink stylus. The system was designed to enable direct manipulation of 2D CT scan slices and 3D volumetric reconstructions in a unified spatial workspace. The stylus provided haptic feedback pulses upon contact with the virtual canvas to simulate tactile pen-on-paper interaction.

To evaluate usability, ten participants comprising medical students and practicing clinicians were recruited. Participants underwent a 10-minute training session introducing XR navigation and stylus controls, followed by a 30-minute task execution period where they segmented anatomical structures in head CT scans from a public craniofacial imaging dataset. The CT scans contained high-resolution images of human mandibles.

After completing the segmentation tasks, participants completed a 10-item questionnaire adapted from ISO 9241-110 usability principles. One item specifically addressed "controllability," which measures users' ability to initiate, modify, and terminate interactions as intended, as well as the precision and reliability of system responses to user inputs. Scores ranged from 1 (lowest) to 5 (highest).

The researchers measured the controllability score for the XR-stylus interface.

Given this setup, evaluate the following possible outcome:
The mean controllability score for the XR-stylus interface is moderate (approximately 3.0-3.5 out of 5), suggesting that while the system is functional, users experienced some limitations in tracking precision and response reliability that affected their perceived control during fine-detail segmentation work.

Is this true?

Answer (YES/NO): YES